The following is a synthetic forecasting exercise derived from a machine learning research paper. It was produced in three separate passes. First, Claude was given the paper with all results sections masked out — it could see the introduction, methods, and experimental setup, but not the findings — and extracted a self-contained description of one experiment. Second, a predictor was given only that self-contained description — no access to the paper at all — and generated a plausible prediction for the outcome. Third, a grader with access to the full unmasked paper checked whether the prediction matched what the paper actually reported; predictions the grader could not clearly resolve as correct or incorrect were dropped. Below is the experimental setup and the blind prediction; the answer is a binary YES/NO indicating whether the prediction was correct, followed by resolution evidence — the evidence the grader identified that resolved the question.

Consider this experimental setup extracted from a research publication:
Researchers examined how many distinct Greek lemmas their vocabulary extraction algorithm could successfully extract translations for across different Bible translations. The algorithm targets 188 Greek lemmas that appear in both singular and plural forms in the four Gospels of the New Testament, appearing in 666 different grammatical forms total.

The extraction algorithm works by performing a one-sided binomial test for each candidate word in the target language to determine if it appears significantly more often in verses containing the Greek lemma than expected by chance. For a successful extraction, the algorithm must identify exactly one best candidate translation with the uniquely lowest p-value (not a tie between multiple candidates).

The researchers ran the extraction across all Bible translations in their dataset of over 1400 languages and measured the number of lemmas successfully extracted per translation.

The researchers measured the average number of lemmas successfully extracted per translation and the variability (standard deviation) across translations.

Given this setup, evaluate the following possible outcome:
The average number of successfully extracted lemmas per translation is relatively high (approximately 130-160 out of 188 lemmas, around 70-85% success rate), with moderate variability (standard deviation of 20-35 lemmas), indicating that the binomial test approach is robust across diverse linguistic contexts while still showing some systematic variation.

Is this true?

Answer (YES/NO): NO